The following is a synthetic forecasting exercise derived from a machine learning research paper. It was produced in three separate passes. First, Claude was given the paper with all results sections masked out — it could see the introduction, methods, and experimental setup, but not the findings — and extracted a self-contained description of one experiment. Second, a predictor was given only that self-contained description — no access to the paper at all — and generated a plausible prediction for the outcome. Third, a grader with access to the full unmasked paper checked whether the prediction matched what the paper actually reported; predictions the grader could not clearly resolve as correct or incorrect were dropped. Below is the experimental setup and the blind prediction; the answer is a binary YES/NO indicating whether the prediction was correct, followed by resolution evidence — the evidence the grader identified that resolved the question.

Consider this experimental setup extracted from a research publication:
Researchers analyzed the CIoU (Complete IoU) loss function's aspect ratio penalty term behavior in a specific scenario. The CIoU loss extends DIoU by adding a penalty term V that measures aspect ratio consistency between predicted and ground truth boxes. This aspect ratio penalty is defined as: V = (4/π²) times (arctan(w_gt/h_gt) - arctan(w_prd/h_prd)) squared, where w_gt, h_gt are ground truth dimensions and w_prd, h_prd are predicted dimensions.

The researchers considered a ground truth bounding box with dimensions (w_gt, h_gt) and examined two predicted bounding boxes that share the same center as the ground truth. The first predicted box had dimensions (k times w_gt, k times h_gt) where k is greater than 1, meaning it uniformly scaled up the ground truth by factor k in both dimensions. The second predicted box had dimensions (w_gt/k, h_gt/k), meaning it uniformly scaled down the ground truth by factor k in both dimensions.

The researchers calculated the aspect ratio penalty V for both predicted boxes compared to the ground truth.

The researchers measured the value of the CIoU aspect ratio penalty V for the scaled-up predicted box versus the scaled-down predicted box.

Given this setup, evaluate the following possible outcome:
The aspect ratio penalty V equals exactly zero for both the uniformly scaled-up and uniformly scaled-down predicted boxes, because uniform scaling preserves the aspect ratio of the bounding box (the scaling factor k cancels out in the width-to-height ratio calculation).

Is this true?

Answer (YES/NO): YES